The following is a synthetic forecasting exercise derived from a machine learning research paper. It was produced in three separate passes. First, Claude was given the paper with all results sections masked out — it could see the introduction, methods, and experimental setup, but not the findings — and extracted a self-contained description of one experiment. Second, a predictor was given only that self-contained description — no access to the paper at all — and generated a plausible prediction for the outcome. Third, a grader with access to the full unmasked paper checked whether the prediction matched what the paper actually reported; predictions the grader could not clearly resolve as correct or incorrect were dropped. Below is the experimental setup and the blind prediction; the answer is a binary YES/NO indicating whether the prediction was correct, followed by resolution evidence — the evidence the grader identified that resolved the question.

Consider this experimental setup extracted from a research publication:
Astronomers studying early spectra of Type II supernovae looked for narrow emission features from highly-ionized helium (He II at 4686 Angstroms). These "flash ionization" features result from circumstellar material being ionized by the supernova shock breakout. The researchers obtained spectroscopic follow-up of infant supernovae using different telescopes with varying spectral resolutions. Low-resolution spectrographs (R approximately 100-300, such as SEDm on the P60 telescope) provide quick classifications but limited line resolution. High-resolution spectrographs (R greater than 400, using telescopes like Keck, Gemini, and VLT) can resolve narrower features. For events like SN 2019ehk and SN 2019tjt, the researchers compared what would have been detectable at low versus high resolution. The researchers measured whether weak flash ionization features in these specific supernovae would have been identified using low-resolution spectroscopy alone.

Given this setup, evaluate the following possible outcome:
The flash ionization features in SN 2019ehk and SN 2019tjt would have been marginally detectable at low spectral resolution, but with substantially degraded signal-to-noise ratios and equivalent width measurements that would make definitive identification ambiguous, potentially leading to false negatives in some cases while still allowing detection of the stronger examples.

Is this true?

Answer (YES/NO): NO